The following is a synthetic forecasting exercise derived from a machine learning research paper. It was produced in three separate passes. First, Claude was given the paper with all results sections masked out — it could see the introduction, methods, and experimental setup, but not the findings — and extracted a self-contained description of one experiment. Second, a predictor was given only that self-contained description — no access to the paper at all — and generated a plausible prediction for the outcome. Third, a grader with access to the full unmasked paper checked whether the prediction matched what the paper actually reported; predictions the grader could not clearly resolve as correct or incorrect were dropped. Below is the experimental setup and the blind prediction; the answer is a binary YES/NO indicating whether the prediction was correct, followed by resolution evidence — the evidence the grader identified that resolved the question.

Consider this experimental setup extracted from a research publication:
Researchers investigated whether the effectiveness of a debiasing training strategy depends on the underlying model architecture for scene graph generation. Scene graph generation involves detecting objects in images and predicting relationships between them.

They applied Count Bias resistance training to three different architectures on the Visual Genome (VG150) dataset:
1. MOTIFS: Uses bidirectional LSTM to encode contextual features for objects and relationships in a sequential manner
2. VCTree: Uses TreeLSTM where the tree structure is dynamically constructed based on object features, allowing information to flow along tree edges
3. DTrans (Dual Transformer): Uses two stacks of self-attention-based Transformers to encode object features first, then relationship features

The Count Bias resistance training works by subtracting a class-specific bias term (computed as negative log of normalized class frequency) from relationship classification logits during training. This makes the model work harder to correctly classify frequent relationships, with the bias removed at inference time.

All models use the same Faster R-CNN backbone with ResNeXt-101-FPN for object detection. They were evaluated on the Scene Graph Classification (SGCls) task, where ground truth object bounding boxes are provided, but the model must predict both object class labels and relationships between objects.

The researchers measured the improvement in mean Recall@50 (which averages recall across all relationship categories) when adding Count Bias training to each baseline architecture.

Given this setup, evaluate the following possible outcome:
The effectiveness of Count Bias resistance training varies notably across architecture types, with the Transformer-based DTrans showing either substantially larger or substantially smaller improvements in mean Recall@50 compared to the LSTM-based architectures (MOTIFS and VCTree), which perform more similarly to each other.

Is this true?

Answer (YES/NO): NO